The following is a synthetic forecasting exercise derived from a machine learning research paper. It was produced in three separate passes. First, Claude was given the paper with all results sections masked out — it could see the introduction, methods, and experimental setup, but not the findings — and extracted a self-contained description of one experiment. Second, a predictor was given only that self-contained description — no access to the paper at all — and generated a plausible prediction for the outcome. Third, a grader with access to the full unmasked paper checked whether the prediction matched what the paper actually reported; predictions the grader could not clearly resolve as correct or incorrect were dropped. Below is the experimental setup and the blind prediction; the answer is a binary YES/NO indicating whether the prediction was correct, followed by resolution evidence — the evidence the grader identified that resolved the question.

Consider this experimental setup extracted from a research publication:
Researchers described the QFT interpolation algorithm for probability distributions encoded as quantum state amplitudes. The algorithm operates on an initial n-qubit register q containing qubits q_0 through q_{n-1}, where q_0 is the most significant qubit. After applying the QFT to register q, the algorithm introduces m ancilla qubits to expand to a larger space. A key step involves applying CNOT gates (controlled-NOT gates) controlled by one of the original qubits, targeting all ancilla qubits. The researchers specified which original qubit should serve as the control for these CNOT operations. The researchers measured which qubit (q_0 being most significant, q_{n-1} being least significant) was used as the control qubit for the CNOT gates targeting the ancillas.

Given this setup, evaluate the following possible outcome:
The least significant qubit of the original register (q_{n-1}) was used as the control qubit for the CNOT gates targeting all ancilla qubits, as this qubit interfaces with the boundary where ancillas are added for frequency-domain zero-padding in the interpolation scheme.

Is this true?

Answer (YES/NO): NO